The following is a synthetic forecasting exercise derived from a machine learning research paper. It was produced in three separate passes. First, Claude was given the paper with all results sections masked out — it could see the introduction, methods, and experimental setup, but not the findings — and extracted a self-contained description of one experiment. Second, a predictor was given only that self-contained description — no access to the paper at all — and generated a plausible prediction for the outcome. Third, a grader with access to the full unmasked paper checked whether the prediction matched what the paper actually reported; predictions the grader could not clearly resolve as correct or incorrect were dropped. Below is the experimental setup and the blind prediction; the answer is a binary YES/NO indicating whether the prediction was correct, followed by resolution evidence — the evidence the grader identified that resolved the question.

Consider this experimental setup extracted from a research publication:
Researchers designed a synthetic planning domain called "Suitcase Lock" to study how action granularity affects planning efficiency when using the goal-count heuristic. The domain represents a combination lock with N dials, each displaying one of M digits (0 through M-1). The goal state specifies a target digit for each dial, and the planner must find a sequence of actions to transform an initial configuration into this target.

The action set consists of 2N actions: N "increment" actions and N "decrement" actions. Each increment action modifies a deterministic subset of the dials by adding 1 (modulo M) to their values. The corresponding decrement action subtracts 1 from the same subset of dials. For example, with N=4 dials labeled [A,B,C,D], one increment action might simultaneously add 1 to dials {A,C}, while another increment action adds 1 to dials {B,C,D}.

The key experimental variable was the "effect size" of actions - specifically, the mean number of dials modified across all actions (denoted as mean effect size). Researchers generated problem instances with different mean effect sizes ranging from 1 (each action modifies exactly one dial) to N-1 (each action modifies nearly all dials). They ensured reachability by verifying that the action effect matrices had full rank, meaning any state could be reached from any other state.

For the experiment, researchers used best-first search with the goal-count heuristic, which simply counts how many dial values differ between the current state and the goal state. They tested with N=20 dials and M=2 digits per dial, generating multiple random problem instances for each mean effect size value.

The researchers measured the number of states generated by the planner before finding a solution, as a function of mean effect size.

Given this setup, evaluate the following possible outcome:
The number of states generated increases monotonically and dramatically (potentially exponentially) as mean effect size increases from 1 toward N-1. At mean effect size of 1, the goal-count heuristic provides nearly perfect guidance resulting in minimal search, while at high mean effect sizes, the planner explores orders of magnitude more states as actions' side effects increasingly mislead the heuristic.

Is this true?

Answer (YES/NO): YES